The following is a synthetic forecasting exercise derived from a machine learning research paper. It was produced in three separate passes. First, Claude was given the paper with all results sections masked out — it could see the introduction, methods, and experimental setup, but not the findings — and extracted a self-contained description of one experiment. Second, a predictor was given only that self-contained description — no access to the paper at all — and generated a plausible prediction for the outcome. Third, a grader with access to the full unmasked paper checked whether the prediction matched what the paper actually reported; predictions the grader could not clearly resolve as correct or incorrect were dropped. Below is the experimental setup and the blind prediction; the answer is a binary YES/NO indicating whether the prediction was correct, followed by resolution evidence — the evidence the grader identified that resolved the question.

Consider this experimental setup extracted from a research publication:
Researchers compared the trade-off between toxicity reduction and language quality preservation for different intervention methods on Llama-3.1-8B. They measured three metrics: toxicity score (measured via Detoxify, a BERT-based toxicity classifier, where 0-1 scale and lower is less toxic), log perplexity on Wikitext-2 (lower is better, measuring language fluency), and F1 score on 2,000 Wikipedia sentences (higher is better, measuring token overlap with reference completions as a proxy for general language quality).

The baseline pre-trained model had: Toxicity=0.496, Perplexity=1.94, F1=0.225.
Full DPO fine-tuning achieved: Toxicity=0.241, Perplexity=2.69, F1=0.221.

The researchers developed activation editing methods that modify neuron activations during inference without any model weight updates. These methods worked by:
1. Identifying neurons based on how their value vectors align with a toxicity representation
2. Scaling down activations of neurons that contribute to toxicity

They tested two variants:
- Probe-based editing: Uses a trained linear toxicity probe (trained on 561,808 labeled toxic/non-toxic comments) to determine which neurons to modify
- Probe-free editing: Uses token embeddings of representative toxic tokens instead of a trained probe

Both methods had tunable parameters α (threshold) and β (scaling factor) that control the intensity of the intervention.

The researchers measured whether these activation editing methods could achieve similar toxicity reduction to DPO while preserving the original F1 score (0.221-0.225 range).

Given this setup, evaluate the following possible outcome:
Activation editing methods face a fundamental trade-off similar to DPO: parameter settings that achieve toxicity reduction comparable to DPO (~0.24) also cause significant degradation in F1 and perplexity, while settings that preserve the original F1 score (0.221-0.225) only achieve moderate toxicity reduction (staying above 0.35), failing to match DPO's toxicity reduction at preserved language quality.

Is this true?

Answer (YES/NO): NO